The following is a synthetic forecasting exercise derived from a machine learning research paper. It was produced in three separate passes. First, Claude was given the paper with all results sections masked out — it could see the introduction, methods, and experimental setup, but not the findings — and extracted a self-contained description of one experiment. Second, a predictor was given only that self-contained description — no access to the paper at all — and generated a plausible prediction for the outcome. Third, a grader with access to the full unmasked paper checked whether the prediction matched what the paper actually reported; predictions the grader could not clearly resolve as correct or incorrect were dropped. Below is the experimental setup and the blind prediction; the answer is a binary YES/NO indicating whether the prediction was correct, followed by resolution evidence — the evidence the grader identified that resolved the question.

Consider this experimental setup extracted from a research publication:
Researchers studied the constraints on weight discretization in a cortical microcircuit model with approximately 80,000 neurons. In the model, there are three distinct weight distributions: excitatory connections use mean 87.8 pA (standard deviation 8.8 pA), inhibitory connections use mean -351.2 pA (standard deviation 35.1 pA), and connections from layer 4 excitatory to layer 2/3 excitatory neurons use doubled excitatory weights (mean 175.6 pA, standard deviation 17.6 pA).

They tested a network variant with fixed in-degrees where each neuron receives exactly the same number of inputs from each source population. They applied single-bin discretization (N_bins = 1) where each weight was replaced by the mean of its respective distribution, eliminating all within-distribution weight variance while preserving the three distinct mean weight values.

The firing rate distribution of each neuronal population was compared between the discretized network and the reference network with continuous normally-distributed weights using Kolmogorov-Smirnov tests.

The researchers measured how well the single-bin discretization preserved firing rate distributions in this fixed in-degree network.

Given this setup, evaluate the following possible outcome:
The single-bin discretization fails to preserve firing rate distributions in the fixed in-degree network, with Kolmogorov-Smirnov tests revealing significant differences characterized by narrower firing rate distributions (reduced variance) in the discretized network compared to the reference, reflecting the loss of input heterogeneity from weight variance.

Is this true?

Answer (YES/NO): YES